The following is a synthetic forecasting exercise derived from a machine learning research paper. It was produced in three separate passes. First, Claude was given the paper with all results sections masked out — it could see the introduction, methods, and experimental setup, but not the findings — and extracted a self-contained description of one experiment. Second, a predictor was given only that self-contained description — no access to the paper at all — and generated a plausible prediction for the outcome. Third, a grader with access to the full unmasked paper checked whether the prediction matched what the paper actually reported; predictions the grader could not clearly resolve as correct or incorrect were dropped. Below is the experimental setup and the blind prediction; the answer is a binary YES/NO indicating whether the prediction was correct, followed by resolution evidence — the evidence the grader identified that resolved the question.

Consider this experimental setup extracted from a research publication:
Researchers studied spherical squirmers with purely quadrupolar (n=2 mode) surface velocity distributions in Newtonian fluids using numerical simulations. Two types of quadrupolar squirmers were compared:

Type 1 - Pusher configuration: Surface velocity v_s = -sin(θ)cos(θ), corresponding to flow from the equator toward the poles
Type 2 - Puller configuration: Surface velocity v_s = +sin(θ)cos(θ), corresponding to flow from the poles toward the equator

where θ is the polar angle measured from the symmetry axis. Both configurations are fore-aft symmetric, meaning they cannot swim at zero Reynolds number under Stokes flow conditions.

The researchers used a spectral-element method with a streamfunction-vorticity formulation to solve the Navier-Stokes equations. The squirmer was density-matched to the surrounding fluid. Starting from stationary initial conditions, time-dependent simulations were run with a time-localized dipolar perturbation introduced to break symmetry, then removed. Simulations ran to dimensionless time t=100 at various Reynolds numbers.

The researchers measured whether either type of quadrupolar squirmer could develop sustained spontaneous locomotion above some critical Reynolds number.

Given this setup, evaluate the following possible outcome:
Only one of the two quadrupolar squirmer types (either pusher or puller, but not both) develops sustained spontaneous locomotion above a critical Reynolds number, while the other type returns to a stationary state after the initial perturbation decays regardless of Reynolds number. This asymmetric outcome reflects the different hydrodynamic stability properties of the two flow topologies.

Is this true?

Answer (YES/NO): YES